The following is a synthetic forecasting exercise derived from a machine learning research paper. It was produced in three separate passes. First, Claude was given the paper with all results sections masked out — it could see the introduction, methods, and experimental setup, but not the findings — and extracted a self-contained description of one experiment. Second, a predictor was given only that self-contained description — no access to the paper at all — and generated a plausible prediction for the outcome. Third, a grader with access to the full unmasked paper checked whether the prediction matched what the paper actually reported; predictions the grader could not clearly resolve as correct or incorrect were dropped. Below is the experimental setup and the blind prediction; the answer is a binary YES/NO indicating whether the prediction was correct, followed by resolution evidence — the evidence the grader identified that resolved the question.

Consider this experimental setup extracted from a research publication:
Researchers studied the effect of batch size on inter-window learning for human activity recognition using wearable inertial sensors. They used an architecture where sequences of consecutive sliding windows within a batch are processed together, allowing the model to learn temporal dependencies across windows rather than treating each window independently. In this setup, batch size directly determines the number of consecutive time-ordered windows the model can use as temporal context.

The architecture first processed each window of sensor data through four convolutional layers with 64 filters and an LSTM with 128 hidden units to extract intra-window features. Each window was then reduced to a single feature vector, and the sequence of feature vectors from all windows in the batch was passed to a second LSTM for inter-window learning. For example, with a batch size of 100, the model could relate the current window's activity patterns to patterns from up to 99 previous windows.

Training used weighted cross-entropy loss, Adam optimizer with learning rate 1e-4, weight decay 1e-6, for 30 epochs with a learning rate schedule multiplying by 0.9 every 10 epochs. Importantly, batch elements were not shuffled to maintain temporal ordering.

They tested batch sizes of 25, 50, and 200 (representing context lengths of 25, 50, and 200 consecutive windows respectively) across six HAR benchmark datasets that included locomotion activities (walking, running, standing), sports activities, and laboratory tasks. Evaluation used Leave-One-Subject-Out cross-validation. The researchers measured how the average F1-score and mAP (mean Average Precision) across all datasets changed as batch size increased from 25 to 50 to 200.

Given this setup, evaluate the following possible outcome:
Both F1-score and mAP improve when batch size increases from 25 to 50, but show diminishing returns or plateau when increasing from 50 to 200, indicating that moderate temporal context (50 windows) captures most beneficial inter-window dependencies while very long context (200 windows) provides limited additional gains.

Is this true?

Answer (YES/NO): NO